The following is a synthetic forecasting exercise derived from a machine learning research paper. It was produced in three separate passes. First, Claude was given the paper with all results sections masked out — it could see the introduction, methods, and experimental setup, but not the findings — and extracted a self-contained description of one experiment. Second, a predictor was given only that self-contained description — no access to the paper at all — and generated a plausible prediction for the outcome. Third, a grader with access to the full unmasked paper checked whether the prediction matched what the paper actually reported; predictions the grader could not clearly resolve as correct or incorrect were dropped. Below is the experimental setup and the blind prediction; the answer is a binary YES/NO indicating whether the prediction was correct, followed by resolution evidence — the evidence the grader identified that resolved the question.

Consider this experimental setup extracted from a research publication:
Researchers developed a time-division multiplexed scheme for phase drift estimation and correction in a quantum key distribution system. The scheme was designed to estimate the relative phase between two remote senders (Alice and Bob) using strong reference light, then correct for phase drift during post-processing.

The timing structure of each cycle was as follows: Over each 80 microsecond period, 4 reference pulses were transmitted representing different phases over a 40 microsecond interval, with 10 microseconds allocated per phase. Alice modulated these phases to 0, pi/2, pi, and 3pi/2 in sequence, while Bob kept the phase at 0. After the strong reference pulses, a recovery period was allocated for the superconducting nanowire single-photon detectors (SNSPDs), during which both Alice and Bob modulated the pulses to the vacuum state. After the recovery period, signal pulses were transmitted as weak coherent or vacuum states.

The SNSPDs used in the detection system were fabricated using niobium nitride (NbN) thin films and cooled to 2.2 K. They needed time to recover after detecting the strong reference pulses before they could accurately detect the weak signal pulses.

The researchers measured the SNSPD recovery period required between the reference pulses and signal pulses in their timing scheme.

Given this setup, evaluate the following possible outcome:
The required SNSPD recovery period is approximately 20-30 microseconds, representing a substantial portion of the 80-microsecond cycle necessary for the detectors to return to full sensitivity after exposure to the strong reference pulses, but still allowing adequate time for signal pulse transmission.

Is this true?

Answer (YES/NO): NO